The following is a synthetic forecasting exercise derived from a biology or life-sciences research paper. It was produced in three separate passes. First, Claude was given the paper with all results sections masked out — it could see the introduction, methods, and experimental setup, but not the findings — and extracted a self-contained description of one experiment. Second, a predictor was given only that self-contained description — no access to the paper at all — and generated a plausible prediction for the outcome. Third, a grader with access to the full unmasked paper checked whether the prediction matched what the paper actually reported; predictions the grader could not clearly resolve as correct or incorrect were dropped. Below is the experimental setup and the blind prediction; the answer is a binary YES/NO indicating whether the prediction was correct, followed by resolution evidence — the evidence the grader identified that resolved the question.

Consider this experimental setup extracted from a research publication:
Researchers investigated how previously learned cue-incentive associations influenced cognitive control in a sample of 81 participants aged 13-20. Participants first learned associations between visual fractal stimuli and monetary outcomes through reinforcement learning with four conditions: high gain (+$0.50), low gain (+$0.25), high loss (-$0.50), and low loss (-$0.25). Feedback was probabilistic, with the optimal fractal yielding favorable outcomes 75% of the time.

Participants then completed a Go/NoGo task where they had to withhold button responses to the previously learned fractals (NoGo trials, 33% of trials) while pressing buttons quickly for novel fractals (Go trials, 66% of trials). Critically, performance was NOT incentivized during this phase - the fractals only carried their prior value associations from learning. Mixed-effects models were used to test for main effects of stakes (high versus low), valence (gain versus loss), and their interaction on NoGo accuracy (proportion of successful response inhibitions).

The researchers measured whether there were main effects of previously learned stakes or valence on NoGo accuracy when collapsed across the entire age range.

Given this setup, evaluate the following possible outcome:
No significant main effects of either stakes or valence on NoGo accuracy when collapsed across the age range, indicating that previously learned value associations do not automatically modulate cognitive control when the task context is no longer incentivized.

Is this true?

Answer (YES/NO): NO